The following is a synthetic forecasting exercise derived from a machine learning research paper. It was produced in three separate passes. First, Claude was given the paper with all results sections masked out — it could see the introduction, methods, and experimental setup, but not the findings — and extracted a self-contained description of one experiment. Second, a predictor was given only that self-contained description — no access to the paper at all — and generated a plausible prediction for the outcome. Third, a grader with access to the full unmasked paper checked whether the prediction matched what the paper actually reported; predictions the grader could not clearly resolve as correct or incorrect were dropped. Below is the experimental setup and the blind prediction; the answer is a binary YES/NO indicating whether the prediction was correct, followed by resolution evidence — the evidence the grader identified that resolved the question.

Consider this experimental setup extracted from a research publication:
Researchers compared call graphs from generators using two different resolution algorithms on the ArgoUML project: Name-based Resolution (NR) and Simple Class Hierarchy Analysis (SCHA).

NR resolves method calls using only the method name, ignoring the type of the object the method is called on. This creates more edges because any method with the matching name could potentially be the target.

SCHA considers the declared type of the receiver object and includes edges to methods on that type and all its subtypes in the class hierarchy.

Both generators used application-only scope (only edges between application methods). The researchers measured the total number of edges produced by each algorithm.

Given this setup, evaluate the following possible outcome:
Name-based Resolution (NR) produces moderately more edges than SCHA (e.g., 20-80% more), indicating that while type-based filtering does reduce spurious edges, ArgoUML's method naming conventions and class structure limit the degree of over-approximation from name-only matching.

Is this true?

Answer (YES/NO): NO